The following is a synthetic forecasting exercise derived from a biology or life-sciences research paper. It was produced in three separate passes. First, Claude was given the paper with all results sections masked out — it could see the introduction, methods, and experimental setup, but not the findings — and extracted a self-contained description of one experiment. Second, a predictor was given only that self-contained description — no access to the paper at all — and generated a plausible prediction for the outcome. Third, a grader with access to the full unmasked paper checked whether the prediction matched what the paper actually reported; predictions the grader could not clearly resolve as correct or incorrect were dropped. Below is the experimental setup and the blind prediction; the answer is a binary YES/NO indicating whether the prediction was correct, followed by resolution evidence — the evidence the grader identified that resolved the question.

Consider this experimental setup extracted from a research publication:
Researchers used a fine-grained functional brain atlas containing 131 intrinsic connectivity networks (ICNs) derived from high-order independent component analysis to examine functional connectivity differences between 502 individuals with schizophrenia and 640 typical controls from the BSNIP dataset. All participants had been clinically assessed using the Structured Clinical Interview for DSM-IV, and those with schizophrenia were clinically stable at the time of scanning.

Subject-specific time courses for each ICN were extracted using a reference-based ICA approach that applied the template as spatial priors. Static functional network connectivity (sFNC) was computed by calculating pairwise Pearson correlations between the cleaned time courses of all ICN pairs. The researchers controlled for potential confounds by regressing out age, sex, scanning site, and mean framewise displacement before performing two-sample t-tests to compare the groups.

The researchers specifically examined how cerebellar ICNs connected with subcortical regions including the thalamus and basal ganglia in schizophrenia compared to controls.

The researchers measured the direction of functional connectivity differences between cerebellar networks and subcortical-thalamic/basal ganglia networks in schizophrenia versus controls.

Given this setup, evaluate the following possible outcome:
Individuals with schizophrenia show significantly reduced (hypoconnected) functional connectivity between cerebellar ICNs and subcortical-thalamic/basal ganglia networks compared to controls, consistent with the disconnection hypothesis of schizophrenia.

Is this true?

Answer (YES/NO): YES